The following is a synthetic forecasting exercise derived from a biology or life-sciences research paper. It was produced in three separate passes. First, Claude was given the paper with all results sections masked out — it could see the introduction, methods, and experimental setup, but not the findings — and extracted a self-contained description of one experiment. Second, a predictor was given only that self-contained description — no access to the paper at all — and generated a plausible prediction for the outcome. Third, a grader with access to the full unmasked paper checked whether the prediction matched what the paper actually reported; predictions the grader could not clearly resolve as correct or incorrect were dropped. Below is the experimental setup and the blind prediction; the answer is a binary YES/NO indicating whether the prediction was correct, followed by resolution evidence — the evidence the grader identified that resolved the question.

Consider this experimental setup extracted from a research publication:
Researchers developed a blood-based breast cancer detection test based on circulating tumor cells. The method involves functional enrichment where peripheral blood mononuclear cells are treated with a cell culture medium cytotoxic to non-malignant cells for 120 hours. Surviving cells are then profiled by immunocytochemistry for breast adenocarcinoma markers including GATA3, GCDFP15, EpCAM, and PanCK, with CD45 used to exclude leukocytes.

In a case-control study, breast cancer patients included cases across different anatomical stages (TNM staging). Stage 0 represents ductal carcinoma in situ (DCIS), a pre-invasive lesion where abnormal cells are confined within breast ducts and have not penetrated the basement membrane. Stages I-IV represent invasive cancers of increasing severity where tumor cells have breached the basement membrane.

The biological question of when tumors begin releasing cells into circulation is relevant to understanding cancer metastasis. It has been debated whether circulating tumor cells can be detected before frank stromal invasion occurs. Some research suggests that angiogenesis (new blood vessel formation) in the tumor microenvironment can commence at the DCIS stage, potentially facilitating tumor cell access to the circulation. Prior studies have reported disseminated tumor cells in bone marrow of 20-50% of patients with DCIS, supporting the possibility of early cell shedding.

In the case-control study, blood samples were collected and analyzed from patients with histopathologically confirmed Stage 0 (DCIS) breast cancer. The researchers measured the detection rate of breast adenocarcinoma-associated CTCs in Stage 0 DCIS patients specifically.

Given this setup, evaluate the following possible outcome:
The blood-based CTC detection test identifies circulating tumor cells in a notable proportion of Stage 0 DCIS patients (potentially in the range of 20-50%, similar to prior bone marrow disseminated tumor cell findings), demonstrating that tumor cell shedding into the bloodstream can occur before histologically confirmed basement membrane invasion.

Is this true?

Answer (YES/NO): NO